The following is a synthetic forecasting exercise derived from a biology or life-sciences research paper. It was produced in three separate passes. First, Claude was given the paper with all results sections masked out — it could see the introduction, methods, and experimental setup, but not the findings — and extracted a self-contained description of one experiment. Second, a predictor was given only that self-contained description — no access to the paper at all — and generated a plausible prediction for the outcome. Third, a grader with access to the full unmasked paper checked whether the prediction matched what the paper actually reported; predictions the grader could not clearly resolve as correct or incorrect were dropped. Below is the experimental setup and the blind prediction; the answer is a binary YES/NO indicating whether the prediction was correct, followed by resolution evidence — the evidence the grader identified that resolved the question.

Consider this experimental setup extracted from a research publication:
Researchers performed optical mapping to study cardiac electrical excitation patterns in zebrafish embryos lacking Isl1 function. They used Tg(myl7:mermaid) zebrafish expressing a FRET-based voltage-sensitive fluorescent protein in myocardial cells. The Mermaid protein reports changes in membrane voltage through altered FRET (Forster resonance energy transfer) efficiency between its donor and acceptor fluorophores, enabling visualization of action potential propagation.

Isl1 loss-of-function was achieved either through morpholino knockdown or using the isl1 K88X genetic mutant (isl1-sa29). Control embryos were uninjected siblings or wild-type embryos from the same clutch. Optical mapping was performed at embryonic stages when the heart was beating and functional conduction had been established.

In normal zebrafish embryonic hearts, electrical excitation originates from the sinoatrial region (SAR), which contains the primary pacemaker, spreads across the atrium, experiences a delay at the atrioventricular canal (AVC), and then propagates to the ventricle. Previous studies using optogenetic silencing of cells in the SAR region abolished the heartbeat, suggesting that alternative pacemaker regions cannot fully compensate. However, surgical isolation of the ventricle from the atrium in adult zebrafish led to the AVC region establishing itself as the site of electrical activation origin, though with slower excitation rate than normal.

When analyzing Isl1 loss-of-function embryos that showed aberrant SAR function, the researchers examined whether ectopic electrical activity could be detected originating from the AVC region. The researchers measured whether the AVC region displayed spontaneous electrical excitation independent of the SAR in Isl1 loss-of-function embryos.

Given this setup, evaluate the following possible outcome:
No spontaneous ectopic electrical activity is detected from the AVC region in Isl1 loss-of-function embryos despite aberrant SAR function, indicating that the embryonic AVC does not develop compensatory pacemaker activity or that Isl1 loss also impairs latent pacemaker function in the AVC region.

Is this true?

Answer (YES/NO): NO